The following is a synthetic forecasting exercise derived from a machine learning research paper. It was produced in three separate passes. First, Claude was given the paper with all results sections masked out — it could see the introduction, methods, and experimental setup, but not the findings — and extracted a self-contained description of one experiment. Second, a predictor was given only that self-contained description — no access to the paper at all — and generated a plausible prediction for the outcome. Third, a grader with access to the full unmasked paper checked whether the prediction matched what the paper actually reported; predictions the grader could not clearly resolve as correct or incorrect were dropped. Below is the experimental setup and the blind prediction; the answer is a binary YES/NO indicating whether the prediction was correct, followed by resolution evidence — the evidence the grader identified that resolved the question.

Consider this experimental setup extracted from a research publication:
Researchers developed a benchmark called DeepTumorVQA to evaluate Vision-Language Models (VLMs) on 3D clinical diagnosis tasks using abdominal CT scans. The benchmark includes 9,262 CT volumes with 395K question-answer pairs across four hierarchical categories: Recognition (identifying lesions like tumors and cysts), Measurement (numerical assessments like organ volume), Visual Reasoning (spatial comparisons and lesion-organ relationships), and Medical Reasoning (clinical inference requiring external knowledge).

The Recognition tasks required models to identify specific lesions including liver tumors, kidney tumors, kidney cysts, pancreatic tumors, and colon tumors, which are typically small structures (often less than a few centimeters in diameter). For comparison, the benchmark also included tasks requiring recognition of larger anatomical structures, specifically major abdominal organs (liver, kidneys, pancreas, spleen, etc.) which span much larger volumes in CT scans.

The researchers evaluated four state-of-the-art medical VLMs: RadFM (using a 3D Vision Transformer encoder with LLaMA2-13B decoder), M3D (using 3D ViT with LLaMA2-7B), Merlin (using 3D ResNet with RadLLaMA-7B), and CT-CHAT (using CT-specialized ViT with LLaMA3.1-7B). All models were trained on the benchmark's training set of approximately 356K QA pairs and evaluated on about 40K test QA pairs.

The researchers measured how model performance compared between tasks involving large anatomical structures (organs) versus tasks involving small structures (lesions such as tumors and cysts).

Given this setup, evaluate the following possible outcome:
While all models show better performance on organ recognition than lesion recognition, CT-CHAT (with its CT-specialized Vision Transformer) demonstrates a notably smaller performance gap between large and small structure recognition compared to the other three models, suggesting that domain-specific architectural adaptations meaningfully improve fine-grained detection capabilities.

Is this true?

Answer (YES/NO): NO